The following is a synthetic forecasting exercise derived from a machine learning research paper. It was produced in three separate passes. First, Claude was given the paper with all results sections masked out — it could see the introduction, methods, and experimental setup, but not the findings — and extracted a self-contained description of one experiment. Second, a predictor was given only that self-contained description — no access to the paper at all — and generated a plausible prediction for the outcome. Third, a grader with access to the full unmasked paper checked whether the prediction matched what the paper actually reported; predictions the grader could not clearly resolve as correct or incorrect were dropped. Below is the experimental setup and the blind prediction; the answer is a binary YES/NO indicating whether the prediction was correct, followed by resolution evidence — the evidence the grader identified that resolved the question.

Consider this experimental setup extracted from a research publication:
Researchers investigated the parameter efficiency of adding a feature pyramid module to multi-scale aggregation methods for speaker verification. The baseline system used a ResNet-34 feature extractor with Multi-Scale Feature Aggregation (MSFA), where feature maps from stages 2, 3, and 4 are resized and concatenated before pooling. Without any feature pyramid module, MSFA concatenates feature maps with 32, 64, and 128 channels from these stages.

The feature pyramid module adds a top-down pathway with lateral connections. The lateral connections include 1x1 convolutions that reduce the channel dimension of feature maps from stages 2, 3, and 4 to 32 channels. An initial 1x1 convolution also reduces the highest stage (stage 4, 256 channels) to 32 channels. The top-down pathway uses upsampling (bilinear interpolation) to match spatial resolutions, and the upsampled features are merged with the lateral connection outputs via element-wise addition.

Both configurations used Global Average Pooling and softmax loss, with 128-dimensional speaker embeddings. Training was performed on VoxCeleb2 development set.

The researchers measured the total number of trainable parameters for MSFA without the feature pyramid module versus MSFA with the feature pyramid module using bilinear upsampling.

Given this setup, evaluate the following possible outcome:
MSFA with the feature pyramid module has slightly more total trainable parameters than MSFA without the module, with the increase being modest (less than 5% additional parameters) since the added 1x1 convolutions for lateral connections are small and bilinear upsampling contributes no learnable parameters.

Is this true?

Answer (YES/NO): NO